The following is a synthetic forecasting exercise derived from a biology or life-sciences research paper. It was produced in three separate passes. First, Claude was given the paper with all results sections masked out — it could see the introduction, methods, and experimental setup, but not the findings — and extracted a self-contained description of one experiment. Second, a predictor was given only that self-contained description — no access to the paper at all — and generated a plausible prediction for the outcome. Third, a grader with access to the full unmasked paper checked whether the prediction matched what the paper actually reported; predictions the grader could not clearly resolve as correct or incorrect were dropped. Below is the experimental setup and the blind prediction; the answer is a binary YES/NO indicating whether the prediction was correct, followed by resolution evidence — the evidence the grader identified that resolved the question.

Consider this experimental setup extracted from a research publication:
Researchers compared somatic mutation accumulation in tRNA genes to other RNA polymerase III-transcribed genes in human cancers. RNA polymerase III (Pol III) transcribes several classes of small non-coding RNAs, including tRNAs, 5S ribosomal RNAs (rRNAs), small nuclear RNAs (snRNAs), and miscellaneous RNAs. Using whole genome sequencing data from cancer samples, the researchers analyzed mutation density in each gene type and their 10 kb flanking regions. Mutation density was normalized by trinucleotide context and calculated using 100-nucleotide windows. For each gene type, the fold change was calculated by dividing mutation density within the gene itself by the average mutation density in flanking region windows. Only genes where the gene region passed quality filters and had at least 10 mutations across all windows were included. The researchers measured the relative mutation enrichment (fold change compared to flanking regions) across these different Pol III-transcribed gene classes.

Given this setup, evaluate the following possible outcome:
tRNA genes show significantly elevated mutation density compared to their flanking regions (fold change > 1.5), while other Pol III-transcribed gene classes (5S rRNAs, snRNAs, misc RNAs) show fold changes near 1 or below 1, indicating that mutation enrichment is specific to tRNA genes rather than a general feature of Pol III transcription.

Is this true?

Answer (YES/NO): YES